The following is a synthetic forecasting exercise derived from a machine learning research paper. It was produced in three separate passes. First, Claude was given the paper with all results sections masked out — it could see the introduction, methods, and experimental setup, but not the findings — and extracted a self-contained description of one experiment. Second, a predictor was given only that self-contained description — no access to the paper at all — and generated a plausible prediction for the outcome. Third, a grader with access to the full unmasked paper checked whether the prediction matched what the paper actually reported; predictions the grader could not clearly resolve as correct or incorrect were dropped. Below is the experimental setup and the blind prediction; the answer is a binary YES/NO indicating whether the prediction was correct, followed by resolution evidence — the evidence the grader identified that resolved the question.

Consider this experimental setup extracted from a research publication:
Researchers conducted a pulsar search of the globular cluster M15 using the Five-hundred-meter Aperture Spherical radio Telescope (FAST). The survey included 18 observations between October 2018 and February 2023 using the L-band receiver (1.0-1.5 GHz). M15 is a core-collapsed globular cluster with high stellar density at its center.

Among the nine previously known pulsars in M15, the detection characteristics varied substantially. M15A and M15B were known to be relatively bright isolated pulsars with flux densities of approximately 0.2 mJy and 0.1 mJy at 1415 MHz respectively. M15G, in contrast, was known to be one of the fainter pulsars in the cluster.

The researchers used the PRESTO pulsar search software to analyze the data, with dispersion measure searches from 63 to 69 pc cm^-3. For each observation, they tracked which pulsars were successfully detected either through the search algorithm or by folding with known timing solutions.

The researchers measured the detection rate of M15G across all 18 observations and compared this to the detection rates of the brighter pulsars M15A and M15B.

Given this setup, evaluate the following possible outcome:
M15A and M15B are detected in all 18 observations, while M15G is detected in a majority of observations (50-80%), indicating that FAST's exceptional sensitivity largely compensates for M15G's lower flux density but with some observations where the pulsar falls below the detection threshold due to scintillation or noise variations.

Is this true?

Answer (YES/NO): NO